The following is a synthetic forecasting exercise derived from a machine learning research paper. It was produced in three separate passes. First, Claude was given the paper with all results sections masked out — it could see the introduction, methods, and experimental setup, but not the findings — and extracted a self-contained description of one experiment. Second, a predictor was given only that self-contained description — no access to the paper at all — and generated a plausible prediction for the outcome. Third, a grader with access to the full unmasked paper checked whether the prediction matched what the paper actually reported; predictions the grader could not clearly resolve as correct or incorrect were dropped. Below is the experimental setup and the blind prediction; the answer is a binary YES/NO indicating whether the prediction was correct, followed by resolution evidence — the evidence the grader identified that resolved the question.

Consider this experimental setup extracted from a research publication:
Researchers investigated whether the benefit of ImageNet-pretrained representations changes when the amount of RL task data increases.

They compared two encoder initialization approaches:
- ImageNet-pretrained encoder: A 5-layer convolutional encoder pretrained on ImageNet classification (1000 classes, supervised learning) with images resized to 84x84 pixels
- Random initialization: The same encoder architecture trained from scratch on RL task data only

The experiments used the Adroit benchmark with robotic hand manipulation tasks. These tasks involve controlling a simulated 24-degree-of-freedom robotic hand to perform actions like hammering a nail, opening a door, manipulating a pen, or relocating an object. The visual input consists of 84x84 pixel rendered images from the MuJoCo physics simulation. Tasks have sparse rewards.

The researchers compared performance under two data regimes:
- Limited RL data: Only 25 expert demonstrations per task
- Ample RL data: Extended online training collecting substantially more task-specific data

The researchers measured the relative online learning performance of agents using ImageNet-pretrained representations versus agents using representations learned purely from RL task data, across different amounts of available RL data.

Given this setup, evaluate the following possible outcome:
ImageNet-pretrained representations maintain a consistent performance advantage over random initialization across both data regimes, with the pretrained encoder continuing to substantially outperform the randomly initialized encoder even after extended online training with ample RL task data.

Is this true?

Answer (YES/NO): NO